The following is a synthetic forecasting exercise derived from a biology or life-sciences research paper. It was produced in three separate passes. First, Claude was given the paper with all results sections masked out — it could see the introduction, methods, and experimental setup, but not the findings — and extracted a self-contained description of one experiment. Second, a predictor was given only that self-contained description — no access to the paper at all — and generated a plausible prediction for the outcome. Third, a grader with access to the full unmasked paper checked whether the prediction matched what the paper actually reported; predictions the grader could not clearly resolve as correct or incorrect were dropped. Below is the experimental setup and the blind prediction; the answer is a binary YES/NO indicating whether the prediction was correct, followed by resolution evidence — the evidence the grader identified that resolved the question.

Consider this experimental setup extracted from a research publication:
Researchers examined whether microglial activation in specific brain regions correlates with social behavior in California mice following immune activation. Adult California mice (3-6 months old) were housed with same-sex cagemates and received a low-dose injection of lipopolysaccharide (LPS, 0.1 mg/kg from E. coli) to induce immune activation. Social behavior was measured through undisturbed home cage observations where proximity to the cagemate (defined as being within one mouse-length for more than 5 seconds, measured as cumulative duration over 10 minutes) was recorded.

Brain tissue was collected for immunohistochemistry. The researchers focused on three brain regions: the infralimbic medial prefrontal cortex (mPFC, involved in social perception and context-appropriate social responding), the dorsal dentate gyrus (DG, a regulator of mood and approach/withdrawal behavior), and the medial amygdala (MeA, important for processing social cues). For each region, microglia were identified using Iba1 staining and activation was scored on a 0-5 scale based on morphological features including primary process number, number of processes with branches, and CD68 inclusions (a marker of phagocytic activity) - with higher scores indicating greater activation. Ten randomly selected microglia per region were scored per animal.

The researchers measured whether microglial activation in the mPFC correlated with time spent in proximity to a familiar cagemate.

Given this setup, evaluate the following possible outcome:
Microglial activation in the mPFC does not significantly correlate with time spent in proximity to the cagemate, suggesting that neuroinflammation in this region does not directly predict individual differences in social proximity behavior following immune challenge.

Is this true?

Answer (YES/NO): NO